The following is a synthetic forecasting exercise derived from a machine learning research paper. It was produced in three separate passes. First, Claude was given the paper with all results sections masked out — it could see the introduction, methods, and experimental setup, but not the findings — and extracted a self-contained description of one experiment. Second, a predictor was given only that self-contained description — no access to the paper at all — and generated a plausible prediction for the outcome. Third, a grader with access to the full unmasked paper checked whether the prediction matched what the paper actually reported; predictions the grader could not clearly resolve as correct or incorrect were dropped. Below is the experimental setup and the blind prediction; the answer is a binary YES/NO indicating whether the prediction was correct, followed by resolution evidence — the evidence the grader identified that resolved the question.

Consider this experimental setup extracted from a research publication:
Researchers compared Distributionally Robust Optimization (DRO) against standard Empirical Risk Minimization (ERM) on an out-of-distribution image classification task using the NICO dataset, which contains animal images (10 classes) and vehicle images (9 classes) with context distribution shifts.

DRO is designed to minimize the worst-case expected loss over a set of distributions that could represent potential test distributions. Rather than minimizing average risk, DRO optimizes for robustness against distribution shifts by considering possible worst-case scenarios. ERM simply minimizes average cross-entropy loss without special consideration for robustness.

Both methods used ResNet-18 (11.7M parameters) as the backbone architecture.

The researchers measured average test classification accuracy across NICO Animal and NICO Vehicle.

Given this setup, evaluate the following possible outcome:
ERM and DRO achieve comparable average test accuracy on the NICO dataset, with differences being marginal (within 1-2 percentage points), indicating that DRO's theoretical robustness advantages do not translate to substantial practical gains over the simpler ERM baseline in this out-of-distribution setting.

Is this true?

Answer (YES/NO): YES